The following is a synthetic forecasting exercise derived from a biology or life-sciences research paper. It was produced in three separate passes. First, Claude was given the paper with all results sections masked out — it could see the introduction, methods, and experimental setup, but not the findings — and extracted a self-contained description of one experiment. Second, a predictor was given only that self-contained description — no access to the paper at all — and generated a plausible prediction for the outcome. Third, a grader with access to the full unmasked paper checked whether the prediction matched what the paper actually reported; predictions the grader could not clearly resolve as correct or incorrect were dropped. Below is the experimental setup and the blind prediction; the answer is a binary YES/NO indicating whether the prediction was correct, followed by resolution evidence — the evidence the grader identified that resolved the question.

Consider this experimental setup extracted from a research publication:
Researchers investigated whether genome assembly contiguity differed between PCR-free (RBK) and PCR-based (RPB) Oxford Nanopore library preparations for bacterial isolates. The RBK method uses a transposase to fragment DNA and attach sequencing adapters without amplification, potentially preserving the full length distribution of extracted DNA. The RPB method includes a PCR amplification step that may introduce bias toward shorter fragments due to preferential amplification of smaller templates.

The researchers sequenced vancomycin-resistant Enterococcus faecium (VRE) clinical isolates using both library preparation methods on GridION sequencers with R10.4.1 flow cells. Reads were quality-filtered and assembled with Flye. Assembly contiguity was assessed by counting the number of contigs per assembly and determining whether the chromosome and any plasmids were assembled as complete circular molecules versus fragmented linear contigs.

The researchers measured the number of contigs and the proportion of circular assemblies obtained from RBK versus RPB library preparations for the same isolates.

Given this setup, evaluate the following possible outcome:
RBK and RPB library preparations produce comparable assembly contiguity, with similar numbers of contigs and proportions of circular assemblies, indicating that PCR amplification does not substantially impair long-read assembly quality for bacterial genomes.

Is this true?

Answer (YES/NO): NO